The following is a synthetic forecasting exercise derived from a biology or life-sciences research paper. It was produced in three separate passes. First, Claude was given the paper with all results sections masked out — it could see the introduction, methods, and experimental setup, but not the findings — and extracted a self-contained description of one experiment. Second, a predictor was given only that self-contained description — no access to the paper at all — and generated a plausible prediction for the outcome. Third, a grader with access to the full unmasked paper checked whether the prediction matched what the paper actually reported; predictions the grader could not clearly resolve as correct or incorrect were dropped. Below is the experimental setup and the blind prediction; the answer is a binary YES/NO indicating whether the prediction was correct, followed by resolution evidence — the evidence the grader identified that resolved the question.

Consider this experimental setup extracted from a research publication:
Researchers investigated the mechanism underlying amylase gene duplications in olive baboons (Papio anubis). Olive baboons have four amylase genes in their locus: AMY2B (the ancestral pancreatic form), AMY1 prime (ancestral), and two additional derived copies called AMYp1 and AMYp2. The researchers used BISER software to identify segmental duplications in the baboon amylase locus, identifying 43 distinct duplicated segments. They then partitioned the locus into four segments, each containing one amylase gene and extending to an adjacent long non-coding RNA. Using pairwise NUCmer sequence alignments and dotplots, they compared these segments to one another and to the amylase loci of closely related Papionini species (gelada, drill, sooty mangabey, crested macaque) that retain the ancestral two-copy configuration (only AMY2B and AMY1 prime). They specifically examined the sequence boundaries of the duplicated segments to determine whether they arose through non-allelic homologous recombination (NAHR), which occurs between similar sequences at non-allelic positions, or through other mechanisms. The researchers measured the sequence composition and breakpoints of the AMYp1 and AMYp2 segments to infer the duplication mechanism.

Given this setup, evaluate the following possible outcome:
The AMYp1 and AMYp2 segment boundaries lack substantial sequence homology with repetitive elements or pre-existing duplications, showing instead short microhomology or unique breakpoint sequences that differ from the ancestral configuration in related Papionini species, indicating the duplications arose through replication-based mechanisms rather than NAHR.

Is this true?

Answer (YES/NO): NO